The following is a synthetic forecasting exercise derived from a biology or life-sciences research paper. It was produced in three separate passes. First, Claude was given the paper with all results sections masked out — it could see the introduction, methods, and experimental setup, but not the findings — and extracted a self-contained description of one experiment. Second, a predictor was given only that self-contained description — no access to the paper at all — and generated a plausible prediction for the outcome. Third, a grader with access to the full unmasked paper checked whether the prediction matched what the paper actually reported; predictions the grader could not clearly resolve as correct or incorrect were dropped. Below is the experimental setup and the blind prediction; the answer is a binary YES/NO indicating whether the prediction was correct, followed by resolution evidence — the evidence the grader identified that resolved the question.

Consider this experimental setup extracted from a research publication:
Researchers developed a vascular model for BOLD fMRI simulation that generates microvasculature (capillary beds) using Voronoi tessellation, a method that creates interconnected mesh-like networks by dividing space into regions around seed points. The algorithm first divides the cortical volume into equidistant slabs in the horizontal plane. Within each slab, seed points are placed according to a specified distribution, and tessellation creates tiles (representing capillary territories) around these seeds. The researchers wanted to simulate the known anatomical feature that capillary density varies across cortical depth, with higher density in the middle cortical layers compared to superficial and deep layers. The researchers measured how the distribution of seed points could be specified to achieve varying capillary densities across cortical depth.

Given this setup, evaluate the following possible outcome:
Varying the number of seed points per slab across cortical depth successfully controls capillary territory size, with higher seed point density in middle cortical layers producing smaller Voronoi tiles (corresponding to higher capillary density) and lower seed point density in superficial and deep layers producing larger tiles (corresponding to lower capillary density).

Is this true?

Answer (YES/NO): YES